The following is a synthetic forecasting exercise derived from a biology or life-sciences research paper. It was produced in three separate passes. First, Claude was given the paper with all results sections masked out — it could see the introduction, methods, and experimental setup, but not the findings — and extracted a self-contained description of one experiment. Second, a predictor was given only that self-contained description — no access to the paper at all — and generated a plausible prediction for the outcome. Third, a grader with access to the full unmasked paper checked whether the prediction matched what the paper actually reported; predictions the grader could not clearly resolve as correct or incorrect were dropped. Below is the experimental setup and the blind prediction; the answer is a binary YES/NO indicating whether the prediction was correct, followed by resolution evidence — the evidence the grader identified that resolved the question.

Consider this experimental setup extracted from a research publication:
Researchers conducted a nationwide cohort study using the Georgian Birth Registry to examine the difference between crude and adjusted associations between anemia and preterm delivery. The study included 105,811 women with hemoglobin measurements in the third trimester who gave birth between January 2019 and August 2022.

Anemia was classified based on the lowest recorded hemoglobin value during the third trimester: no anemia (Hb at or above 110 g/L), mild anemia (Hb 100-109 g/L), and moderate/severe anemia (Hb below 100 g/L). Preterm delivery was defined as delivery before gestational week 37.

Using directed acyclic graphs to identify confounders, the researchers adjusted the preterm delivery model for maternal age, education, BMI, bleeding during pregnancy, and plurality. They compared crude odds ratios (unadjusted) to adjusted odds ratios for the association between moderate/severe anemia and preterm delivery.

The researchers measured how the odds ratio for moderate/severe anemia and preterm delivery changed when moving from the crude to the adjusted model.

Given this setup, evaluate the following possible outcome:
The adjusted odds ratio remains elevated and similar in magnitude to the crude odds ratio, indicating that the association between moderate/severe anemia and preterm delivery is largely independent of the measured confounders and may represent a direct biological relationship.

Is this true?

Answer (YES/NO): NO